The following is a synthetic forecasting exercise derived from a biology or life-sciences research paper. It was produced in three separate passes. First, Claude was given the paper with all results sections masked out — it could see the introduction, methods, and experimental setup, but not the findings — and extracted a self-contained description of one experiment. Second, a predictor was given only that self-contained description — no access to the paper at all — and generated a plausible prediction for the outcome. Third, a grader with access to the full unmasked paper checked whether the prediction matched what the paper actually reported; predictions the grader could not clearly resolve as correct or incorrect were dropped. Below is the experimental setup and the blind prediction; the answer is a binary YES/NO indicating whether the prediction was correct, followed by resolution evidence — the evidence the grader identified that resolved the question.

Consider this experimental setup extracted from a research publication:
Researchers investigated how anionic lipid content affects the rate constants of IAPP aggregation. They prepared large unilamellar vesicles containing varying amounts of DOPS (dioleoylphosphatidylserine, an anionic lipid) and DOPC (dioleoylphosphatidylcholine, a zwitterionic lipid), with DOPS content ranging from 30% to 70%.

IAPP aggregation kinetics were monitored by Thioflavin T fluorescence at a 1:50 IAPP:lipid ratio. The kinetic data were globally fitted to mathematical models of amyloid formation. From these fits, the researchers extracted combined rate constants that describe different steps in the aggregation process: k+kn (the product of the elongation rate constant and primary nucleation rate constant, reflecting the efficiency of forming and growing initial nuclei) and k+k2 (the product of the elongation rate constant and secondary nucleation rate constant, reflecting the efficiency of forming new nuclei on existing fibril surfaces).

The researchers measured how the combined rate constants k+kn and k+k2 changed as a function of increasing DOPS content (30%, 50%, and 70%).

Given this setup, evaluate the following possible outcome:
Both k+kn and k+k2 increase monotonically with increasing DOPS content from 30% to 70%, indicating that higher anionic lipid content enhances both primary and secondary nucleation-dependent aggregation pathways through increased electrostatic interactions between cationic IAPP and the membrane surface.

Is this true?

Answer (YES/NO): YES